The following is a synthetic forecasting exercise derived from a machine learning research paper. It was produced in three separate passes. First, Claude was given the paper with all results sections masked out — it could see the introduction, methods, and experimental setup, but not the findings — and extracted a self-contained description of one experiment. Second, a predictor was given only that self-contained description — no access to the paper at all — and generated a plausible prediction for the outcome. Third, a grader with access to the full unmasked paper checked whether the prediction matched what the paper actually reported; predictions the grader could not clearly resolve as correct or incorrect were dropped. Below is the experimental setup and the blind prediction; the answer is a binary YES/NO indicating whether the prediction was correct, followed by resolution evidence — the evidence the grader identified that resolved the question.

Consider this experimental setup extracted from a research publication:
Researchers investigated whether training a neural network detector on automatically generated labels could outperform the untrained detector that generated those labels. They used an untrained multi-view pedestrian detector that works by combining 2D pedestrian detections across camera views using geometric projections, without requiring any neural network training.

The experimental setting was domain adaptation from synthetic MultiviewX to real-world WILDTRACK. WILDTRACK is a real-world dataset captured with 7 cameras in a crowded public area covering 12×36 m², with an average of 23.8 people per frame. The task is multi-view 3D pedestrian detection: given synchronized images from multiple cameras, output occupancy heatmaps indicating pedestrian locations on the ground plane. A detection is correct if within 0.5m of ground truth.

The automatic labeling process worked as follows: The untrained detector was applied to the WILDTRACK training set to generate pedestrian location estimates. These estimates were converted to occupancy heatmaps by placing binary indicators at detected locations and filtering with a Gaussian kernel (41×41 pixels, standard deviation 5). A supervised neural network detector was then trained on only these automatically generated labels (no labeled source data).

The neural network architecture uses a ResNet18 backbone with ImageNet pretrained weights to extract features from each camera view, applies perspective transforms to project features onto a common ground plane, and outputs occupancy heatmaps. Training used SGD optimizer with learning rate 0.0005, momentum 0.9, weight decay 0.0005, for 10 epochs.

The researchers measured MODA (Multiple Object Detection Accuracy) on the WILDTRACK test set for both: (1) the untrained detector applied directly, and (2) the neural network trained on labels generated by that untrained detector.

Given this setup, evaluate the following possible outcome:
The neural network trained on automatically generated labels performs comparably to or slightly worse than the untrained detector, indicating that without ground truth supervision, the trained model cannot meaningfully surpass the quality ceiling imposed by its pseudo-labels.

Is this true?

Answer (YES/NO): NO